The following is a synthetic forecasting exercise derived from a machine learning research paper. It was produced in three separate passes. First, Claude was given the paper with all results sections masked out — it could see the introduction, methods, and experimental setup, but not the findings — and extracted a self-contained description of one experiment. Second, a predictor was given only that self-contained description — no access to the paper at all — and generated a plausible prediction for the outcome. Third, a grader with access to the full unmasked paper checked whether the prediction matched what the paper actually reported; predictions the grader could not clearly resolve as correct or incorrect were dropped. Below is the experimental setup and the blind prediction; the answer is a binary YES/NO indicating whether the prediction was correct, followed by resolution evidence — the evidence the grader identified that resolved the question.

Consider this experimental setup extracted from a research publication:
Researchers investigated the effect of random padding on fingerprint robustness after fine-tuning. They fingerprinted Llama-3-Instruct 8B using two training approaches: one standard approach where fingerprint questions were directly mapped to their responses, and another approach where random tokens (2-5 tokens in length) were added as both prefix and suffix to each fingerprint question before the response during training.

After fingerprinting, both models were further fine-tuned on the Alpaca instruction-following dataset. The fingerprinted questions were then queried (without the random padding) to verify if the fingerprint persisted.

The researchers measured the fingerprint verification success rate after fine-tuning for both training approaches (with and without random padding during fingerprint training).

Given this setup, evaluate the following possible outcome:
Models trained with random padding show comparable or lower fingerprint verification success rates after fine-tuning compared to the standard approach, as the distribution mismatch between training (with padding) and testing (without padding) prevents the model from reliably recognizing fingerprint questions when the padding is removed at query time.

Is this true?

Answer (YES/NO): NO